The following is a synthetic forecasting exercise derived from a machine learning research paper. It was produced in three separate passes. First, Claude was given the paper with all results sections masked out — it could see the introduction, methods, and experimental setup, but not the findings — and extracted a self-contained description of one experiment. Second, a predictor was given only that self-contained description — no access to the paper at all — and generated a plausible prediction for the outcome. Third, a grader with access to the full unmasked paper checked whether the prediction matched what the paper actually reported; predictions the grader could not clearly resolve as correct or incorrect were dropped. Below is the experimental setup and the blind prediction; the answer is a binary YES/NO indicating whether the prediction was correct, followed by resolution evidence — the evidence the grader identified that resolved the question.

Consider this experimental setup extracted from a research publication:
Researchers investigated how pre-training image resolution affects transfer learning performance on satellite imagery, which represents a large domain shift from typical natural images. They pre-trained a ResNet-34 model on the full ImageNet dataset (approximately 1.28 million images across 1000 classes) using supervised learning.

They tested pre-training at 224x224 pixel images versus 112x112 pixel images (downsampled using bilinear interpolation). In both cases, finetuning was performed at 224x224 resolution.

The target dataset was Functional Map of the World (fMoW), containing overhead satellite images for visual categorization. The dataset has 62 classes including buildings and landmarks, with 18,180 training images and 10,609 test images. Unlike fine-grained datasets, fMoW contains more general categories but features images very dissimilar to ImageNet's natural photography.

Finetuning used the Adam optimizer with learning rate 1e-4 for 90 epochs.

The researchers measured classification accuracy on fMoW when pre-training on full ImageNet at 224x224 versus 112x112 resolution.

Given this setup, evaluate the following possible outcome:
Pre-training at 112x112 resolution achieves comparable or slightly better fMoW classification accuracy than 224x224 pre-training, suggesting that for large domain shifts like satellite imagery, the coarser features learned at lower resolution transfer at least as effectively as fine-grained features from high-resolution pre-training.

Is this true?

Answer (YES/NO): NO